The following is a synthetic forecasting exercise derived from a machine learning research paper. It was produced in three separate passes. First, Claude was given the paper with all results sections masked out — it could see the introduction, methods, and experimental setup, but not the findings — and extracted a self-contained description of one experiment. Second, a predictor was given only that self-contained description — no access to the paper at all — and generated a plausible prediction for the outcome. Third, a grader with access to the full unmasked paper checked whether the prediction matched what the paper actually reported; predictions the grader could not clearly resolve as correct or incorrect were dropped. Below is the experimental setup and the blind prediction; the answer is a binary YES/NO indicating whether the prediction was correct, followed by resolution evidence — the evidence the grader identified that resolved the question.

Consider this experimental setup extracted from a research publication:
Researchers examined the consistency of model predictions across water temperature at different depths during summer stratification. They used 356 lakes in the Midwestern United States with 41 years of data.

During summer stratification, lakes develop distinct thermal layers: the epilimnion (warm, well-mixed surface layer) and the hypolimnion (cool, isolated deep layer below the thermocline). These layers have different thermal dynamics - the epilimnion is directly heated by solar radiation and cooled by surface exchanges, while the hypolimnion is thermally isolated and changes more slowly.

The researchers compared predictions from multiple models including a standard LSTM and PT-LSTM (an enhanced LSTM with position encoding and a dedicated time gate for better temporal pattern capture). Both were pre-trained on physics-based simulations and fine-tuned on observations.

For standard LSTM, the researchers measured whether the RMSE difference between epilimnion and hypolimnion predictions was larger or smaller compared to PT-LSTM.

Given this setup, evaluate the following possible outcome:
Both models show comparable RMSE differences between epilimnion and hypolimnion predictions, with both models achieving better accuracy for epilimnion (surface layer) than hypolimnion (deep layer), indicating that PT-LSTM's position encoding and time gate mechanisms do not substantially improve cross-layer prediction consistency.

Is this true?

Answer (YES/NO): NO